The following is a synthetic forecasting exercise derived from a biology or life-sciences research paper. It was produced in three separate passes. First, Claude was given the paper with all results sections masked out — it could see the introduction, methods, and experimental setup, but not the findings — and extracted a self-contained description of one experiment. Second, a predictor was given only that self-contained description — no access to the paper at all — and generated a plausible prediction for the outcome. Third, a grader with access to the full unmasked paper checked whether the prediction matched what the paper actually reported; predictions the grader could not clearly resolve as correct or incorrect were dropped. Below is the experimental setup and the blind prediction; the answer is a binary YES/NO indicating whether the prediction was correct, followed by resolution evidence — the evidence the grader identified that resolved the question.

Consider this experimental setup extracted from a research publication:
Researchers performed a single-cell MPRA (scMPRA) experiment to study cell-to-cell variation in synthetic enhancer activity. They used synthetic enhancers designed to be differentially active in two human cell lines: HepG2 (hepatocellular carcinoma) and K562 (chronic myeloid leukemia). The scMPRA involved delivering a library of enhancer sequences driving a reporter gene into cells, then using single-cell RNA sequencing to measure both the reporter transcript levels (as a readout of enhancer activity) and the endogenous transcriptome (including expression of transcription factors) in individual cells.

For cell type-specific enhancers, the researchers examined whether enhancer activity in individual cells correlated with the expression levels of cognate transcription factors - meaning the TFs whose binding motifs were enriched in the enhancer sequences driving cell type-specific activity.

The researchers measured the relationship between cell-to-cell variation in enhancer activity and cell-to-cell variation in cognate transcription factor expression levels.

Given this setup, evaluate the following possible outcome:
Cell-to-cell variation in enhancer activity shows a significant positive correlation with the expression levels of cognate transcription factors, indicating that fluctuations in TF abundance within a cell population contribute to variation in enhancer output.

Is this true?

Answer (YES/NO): YES